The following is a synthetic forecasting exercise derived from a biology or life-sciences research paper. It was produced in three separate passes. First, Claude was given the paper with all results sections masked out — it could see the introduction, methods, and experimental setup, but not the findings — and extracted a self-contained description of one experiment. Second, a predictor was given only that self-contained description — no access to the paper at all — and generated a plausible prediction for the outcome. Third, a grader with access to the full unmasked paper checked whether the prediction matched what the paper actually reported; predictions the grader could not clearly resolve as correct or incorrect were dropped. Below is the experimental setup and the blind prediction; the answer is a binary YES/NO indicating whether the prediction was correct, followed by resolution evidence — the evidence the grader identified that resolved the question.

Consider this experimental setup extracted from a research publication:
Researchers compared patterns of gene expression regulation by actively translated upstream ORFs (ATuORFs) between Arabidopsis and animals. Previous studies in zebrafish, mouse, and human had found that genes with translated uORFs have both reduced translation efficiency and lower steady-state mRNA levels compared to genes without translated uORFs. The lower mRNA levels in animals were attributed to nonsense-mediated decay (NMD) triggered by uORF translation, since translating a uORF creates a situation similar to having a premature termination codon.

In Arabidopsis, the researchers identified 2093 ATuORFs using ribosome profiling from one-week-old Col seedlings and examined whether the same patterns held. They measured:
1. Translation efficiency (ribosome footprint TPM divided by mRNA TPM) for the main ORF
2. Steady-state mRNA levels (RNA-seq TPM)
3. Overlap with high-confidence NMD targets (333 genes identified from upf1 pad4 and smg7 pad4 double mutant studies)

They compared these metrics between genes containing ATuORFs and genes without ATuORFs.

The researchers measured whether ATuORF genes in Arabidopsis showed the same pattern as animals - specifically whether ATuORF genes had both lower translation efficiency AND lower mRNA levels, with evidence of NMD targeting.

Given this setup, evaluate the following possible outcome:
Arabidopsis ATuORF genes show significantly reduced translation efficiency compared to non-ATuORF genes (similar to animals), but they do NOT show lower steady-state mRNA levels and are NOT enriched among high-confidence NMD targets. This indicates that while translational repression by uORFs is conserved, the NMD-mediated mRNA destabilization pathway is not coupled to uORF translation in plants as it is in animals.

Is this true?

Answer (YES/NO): YES